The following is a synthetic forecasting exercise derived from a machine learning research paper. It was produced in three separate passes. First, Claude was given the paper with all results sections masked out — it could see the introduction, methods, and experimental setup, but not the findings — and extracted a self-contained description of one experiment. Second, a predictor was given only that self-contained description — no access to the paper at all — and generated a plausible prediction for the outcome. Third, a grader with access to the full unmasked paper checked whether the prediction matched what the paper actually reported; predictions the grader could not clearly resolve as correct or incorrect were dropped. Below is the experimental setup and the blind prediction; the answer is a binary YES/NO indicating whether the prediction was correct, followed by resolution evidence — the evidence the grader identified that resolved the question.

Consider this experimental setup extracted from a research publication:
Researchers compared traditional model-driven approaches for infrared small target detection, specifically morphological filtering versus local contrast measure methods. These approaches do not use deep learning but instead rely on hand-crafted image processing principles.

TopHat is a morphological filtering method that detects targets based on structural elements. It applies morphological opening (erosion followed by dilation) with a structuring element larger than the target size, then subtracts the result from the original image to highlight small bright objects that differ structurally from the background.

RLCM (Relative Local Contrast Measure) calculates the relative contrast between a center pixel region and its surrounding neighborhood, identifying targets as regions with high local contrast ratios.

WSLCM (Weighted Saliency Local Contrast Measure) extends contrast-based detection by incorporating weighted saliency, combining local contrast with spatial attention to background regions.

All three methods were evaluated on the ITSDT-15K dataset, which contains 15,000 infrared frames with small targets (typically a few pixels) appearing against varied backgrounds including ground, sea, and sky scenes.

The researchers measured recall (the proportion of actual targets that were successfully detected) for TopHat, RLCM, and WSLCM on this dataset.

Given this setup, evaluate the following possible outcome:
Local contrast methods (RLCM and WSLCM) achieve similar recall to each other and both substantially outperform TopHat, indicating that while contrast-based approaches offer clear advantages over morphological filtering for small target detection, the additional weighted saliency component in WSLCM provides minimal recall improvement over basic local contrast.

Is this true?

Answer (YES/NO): NO